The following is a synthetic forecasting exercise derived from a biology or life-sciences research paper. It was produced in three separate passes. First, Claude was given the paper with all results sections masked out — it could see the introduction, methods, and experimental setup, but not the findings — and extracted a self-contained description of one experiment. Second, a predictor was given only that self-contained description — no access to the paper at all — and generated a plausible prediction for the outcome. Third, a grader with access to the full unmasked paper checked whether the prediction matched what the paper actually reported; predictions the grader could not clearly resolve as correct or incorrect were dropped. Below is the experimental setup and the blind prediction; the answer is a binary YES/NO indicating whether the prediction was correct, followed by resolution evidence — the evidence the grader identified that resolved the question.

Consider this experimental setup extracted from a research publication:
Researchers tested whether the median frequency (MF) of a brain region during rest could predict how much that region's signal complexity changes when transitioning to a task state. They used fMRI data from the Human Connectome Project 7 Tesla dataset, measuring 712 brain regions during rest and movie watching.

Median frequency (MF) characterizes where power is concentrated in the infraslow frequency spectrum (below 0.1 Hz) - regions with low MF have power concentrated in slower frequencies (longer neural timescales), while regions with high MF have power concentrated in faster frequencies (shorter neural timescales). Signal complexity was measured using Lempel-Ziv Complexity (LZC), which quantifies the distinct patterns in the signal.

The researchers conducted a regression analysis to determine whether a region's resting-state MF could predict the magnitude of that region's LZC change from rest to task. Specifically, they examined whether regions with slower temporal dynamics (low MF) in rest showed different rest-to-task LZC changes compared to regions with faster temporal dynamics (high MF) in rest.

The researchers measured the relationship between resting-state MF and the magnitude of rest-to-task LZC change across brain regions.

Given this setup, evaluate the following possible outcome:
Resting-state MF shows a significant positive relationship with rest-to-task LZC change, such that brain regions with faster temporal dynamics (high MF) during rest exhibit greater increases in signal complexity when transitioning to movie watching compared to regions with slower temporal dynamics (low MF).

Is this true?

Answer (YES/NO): NO